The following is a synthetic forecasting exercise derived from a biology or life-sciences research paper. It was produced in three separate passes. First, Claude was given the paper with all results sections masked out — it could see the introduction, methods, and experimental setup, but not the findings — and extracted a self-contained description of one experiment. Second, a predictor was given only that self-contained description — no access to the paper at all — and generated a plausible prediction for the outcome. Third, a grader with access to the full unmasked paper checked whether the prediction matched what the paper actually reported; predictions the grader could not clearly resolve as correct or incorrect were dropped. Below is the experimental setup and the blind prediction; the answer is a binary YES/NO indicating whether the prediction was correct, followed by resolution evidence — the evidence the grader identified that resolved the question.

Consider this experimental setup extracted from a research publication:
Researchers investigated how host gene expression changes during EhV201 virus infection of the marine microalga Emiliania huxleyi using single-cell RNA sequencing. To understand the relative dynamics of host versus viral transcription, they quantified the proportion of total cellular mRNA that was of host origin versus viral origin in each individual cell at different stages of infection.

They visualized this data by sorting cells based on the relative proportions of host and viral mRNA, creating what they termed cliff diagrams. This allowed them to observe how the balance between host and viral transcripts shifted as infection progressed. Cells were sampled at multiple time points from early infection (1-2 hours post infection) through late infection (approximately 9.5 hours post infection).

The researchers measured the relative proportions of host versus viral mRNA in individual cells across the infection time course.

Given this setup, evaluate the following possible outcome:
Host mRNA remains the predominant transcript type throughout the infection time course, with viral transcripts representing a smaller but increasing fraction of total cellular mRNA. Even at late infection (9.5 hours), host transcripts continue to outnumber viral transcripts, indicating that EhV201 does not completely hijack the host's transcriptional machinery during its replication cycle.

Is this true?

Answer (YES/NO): NO